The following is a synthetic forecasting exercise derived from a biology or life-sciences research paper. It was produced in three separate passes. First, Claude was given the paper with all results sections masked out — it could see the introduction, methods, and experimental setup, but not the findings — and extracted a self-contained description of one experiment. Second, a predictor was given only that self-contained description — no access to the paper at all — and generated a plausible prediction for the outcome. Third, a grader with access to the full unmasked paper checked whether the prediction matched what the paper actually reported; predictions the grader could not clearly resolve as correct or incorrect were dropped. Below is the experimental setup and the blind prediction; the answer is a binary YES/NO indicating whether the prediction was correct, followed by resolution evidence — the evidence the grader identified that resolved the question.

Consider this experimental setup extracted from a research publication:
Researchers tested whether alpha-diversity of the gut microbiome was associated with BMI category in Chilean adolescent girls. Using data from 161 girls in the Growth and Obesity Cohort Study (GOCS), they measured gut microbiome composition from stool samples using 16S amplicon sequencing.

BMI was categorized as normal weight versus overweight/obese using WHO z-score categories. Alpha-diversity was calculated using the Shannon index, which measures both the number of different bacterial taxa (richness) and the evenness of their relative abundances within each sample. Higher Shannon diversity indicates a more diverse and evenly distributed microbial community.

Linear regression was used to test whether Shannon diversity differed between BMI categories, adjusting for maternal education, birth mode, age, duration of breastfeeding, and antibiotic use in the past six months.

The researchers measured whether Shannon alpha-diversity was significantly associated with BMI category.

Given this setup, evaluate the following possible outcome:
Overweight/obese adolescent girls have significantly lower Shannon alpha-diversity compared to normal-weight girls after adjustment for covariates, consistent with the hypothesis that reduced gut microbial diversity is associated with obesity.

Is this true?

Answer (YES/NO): NO